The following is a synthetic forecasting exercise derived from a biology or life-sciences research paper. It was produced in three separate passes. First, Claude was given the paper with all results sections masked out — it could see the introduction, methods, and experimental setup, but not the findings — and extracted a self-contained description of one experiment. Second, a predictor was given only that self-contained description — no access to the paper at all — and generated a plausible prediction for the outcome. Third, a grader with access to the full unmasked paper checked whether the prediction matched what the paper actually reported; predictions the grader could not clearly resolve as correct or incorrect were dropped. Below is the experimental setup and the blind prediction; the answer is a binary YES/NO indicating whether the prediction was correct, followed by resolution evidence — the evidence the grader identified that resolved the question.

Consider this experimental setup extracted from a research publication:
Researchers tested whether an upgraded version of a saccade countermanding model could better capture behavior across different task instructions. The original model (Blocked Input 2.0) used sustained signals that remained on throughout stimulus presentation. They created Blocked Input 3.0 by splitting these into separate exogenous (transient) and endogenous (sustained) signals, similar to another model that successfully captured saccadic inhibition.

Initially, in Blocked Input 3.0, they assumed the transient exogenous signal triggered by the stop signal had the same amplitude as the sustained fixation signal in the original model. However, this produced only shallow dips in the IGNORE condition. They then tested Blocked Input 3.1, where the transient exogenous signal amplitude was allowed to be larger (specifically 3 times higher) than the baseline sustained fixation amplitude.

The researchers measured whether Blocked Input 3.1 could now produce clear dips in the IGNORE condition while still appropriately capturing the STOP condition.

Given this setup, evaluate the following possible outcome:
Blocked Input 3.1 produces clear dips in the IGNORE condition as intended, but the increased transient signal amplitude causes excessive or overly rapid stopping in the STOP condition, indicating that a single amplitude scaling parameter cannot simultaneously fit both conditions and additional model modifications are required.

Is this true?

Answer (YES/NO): NO